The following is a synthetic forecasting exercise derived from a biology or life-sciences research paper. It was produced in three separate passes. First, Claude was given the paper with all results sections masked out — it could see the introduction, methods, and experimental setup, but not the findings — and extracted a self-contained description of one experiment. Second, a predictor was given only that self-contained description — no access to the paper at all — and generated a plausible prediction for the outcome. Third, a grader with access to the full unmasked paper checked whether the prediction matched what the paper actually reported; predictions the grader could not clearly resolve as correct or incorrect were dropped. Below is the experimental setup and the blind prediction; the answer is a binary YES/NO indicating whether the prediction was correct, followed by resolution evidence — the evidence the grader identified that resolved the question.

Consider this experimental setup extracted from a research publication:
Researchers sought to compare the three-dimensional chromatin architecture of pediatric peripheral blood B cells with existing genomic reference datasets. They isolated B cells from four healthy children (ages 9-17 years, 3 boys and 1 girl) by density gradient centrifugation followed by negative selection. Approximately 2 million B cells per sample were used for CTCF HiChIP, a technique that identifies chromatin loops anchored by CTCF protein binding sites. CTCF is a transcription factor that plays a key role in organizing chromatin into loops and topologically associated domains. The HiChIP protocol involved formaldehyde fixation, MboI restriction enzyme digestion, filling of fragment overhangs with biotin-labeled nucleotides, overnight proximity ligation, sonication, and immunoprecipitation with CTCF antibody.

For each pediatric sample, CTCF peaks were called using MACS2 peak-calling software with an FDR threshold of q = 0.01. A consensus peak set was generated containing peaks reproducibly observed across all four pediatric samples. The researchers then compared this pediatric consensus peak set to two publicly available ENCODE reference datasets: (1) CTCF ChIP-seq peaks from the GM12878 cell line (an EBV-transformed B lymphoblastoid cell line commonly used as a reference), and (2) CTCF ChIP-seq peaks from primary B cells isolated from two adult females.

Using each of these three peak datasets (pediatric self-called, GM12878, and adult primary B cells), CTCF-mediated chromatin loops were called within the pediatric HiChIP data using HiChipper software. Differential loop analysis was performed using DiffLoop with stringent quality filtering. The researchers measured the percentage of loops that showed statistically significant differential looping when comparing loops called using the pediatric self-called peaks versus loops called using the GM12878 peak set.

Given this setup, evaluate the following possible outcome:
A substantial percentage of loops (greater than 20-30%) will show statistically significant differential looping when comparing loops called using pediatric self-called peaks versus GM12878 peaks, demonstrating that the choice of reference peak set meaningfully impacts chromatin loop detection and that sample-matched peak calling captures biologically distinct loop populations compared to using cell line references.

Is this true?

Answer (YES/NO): NO